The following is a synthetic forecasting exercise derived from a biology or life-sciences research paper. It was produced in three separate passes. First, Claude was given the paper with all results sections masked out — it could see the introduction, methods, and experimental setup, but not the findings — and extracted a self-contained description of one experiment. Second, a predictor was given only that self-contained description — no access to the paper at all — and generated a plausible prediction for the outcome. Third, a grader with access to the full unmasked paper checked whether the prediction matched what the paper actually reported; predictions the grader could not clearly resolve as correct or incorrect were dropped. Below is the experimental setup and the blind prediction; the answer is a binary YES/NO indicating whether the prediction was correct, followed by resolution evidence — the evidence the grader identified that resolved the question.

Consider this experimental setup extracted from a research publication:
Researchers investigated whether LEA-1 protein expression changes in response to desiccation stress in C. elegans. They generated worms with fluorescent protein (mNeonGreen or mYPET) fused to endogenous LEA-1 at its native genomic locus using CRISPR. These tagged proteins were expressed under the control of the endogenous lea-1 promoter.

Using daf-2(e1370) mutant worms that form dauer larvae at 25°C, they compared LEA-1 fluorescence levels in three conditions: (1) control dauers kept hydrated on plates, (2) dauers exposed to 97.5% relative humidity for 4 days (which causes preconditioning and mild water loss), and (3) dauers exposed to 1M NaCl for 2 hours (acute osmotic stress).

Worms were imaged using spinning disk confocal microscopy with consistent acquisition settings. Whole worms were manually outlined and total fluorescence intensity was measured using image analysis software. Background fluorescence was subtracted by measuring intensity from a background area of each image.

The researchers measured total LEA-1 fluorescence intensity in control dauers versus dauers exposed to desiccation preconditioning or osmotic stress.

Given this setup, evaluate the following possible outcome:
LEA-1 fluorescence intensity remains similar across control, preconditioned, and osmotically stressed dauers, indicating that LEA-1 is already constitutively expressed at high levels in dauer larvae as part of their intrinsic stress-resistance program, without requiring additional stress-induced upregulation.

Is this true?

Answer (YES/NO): NO